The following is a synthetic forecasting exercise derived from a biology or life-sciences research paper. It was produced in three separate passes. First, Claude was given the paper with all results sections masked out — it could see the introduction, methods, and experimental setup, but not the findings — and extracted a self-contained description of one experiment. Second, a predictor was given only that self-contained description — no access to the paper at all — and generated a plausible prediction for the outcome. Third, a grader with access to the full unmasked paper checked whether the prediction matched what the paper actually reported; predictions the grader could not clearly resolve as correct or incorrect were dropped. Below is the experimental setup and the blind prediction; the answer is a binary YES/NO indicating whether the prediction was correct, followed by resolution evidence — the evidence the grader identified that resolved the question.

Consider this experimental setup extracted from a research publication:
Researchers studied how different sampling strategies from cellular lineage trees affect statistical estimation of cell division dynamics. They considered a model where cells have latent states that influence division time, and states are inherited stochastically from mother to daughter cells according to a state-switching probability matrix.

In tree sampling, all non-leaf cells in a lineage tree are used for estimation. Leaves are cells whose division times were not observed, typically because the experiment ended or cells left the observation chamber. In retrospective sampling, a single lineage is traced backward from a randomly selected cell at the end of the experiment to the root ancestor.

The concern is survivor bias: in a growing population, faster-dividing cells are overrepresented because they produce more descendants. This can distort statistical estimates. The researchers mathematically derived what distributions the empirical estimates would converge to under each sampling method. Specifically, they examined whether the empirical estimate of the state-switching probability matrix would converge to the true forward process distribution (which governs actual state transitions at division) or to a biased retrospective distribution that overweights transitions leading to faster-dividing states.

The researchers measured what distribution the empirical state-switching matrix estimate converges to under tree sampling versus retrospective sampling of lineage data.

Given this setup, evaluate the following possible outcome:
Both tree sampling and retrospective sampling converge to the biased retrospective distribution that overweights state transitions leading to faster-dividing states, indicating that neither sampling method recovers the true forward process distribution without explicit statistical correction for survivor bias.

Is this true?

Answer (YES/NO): NO